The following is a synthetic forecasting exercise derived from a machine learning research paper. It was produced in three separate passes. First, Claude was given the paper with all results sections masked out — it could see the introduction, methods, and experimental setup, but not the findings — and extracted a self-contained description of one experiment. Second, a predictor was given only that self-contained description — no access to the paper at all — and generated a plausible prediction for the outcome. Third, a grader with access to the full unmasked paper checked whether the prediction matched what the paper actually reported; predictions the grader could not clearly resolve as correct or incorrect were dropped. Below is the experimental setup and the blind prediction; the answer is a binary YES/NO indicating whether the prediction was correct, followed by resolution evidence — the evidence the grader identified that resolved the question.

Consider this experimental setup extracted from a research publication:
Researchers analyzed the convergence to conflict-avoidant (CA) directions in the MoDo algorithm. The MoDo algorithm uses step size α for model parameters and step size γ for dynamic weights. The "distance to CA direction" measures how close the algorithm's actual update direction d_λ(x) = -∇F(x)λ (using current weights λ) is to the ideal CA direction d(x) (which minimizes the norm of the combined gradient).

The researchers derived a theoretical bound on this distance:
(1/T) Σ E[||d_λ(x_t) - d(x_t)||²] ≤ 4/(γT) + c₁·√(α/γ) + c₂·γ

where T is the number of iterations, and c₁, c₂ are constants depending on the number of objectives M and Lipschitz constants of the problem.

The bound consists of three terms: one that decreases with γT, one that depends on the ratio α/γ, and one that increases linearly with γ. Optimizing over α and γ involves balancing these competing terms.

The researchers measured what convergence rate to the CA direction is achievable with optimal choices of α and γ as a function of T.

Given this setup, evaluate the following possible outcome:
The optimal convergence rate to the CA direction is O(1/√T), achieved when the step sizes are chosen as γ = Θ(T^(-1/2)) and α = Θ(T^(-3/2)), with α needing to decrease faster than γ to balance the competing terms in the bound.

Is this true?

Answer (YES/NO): NO